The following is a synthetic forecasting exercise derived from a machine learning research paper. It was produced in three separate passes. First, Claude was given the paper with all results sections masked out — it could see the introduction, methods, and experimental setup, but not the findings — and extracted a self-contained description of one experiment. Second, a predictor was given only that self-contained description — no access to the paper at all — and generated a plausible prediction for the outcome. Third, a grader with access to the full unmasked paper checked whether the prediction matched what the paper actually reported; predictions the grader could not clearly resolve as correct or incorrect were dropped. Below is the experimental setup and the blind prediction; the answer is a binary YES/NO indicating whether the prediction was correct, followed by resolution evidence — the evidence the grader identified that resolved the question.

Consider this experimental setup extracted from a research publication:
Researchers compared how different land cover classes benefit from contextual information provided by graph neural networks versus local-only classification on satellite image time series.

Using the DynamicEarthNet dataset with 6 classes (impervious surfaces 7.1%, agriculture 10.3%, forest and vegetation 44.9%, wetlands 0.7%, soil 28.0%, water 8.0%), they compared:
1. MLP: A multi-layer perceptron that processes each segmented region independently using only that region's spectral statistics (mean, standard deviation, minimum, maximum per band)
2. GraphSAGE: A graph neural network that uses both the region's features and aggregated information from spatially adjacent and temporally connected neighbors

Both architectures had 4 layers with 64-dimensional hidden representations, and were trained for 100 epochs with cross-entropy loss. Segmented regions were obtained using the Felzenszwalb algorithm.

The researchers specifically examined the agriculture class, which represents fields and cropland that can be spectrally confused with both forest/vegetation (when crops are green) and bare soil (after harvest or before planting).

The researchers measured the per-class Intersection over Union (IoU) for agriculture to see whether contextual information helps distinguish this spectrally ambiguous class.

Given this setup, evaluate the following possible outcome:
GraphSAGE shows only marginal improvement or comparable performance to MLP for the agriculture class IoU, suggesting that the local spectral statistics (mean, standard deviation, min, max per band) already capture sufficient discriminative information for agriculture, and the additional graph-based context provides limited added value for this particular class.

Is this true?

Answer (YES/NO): NO